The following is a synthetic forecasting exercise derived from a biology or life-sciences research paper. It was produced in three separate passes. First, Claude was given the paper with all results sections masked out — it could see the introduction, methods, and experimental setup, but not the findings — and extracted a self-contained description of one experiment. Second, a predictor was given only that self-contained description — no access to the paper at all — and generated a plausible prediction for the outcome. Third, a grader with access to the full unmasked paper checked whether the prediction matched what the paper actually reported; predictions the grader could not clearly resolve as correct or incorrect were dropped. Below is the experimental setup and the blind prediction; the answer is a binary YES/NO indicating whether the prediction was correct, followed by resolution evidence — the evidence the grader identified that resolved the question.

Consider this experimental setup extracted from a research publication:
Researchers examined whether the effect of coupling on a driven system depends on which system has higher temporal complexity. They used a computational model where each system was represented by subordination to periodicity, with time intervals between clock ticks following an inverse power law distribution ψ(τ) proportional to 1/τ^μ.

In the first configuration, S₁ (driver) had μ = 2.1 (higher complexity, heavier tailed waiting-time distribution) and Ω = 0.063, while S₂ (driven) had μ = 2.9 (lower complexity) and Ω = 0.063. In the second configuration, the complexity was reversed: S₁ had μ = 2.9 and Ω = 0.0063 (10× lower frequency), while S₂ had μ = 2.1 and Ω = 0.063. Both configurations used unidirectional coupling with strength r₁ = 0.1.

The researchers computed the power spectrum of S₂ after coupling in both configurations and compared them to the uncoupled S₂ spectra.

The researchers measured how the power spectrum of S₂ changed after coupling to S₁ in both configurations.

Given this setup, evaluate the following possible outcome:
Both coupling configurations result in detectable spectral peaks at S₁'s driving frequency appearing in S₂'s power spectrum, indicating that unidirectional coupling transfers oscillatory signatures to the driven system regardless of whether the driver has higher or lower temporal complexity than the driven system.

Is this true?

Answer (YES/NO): YES